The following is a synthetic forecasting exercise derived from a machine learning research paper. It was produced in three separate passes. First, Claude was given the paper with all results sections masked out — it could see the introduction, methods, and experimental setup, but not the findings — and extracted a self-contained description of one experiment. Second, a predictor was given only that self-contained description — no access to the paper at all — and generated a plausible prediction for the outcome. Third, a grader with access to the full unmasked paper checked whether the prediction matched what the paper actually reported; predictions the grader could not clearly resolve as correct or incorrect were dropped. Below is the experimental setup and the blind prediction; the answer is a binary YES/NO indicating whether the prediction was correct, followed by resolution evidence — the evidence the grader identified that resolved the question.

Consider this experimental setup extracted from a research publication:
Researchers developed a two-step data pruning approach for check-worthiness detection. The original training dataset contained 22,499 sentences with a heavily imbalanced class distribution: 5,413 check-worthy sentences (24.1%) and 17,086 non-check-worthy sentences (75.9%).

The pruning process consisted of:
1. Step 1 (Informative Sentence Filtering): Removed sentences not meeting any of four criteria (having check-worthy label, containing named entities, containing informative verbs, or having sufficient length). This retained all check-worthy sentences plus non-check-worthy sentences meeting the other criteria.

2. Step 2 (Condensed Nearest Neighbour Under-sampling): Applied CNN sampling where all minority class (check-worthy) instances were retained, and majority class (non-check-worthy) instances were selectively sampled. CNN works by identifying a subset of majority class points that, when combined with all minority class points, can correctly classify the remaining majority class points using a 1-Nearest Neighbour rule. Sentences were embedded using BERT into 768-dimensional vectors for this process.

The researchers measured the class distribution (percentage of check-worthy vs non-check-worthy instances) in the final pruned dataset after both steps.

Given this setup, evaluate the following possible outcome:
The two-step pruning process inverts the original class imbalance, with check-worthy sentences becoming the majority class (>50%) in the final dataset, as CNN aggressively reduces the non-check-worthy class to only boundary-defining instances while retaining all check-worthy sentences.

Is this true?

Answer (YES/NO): YES